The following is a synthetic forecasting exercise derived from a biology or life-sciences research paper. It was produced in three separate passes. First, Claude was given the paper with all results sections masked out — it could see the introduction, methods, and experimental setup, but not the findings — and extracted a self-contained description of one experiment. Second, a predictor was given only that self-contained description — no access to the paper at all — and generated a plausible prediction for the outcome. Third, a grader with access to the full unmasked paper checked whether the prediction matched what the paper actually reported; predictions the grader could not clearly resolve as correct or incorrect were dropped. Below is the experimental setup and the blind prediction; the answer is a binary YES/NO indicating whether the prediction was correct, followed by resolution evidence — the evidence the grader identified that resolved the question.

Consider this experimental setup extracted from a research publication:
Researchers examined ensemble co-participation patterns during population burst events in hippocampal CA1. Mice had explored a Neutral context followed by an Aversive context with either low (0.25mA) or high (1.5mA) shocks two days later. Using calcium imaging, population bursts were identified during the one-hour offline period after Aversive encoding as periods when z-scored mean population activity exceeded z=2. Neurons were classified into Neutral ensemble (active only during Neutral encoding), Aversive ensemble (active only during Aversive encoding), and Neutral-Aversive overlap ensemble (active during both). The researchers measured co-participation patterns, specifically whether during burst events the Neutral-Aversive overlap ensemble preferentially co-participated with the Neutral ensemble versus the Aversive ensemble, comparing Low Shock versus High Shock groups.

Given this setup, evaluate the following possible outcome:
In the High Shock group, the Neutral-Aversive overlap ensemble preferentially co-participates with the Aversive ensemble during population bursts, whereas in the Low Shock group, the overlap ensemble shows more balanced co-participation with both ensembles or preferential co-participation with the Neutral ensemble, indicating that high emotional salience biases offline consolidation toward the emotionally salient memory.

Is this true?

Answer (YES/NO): NO